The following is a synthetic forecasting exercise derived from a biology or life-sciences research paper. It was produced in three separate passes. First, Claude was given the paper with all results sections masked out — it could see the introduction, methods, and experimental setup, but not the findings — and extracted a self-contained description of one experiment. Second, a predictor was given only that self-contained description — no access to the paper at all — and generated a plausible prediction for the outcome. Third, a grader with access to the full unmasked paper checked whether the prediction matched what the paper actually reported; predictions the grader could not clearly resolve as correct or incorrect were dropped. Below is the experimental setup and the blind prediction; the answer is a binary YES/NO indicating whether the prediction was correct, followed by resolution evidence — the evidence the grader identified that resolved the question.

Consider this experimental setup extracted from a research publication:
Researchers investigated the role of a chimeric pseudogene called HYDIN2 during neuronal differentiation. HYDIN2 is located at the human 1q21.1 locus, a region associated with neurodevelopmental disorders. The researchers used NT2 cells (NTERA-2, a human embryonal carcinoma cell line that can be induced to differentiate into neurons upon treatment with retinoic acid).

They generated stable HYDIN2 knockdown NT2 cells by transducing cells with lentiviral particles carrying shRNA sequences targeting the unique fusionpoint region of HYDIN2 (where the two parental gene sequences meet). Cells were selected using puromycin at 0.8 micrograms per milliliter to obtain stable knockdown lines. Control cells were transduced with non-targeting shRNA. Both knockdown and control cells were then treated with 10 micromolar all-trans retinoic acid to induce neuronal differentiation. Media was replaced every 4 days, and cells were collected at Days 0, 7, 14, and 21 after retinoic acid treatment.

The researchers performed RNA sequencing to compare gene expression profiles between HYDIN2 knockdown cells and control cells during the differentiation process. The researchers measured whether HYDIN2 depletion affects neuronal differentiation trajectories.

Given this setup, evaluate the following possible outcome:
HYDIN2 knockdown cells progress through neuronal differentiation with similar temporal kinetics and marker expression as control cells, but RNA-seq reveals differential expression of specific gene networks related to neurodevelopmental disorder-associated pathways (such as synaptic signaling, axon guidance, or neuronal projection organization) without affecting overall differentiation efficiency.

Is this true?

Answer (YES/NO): NO